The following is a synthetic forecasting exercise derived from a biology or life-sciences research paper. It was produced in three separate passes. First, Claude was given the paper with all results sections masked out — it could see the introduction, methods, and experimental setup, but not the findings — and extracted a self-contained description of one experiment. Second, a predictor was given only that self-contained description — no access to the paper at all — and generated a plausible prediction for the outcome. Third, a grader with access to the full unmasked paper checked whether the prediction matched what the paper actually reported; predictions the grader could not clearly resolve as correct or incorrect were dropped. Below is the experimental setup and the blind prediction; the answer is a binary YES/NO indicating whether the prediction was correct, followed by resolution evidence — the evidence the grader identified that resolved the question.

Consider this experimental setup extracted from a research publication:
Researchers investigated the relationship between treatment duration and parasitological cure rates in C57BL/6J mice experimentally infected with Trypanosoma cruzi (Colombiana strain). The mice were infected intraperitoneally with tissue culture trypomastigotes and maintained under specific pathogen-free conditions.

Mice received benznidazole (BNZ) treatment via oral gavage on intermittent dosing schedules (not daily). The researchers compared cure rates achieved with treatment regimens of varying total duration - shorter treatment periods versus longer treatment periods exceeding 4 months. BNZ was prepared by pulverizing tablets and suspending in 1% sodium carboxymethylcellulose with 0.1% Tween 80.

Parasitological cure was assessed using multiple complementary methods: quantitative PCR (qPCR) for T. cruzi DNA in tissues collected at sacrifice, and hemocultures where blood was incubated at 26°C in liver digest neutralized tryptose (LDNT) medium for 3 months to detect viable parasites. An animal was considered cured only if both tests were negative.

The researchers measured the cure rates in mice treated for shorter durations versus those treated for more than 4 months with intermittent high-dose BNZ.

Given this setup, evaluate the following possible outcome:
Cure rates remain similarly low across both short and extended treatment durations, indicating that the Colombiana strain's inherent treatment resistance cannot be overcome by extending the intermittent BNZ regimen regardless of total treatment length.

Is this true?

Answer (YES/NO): NO